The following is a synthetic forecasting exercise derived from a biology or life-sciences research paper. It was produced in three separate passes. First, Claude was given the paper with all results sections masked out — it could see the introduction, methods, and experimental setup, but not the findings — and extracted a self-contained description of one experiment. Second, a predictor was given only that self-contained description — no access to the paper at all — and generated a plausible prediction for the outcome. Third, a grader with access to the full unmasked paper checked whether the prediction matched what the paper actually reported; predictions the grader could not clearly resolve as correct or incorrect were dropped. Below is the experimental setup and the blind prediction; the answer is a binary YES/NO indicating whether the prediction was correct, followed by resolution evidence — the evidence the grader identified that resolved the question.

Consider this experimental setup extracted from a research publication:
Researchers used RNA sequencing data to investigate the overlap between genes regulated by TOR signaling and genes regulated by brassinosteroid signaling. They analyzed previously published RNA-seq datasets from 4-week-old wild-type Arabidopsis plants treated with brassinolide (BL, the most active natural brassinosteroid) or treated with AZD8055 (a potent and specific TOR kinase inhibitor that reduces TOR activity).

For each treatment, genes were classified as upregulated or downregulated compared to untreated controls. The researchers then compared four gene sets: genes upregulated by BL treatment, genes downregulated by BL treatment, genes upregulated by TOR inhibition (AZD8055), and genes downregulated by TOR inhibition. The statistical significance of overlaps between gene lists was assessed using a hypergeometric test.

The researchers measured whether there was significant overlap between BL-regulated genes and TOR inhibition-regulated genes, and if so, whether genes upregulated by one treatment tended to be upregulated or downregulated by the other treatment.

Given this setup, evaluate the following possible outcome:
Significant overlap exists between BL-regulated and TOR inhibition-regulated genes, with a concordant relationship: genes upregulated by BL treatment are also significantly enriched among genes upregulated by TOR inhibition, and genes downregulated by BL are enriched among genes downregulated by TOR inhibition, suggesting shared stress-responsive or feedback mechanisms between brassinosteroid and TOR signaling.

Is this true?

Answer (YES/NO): NO